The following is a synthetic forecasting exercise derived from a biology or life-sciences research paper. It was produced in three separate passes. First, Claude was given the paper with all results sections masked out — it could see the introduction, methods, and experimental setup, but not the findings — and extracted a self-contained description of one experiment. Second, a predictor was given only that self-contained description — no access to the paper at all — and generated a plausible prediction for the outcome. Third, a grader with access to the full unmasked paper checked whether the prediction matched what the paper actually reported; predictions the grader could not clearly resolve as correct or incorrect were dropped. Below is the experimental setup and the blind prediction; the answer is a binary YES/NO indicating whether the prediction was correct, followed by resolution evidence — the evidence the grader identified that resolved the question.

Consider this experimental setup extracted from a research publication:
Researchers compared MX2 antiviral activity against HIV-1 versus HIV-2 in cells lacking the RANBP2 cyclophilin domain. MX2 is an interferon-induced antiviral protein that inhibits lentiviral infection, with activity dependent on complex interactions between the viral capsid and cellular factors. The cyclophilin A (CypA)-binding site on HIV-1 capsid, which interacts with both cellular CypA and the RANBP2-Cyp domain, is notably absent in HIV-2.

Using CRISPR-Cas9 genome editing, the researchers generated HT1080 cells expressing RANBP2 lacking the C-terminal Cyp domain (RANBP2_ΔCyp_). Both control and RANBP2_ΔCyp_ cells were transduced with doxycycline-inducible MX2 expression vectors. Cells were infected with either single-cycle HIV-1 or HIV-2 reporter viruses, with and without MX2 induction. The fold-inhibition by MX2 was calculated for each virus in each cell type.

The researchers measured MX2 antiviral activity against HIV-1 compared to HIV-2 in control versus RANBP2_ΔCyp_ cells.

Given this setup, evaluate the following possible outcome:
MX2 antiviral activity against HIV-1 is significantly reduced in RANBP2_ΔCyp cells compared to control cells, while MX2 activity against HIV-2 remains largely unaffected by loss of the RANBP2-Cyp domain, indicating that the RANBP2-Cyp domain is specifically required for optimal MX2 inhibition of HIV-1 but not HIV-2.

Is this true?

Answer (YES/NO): YES